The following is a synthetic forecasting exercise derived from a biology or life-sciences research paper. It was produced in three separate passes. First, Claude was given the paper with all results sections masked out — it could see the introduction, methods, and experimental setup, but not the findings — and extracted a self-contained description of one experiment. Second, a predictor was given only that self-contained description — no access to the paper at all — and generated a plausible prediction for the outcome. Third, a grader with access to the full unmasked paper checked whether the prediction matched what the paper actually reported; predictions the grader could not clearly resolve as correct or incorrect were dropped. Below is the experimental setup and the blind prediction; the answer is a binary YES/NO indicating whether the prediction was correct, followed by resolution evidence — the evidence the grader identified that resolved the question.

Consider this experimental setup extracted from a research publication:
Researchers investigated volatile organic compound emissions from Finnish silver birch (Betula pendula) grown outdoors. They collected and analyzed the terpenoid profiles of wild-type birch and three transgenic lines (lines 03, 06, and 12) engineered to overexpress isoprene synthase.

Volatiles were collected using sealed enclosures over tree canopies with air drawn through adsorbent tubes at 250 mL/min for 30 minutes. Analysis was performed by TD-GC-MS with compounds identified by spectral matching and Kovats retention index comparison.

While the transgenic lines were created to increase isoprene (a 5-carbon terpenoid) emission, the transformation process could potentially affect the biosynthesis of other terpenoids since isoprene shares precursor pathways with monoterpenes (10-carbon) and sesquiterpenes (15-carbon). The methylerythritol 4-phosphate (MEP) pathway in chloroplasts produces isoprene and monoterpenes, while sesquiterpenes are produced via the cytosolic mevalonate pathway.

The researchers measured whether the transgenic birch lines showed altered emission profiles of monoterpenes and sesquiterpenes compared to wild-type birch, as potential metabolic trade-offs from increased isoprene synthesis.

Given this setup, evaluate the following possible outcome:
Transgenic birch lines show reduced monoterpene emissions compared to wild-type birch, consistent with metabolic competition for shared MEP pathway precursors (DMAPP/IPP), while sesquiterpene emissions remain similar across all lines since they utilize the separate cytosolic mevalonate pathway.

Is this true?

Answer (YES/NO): NO